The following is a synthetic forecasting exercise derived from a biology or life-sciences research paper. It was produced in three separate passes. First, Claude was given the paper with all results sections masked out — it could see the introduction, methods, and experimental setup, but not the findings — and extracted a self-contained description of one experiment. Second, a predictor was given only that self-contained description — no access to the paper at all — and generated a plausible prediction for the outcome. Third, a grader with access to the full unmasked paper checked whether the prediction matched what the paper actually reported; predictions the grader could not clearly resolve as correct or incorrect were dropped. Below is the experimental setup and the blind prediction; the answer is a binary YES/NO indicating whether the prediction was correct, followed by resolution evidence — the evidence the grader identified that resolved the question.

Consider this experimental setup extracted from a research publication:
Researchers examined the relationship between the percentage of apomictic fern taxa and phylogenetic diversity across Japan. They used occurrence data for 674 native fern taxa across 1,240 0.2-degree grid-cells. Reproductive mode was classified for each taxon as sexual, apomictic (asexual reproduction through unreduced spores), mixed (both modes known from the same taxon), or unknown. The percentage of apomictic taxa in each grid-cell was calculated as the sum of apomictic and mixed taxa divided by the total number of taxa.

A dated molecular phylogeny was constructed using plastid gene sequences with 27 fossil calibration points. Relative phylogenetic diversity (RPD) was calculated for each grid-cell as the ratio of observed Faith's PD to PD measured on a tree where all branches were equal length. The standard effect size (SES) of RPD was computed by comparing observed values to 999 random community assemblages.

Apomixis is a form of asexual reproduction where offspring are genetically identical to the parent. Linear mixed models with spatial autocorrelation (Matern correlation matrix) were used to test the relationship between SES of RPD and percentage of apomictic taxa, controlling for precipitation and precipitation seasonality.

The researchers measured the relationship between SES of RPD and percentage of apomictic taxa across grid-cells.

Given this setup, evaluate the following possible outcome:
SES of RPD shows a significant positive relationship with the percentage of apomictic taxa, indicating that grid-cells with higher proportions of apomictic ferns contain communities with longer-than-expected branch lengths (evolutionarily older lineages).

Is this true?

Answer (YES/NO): NO